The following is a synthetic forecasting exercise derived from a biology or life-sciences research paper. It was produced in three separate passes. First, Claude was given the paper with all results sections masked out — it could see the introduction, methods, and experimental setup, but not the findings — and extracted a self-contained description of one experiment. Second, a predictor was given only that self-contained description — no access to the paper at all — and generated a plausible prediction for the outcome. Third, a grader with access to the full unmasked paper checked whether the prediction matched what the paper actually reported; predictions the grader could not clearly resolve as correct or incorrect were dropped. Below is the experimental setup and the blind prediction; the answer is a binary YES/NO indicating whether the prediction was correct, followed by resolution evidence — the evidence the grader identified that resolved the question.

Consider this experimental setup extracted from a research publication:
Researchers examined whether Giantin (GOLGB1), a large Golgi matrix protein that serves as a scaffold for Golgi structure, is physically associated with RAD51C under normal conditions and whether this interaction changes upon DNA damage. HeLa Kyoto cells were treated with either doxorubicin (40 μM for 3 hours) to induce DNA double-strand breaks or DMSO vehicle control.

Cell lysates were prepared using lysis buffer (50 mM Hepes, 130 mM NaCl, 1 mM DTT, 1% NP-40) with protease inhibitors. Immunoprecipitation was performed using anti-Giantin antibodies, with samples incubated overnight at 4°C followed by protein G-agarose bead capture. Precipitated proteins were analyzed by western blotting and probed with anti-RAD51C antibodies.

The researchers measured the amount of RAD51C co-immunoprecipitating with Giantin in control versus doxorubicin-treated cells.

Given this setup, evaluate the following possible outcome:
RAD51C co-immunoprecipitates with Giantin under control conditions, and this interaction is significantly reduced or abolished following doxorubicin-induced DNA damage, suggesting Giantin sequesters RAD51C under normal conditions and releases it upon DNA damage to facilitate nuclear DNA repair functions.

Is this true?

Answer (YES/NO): YES